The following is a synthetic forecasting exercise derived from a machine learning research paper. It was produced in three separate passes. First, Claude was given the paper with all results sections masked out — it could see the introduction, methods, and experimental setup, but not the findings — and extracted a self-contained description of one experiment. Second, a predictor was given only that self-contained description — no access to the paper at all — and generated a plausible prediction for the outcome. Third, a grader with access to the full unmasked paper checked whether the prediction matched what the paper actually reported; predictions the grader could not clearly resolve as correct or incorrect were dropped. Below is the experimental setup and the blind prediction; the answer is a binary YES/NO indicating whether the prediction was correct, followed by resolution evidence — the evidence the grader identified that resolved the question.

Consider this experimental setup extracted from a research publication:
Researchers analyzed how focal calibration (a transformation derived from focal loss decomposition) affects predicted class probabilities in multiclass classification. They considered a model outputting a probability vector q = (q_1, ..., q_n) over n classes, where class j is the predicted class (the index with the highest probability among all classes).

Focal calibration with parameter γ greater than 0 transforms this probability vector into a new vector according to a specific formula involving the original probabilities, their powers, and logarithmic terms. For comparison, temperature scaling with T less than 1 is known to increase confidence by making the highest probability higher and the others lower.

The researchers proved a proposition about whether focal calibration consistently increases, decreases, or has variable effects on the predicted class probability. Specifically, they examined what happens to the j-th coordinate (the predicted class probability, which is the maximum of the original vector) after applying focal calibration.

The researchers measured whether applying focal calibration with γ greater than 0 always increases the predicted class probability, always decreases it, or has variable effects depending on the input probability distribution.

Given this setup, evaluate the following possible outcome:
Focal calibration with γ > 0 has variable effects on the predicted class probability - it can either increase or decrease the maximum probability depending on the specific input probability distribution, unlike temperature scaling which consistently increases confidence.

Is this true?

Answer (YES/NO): NO